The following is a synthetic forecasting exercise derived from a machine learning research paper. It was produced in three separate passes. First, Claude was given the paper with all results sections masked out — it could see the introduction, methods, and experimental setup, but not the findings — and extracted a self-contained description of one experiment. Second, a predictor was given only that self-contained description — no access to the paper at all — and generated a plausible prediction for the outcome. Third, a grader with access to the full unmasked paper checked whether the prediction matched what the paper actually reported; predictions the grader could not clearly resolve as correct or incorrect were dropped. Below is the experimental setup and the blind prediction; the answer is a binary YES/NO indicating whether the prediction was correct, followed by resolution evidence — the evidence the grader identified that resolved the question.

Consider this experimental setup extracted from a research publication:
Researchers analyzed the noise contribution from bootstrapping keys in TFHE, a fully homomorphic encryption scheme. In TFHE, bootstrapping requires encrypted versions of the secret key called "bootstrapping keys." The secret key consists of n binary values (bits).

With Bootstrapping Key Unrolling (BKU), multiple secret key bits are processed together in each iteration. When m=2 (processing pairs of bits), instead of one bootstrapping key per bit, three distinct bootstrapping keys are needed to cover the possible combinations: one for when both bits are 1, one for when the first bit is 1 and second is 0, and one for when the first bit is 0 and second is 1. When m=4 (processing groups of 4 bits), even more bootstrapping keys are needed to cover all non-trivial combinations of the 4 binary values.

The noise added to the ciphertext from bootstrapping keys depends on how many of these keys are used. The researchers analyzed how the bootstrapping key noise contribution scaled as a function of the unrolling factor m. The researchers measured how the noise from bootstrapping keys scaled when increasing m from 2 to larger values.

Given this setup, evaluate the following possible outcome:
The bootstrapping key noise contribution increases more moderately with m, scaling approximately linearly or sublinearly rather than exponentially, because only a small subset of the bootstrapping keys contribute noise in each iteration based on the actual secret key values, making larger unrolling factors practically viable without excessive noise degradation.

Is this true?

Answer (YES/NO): NO